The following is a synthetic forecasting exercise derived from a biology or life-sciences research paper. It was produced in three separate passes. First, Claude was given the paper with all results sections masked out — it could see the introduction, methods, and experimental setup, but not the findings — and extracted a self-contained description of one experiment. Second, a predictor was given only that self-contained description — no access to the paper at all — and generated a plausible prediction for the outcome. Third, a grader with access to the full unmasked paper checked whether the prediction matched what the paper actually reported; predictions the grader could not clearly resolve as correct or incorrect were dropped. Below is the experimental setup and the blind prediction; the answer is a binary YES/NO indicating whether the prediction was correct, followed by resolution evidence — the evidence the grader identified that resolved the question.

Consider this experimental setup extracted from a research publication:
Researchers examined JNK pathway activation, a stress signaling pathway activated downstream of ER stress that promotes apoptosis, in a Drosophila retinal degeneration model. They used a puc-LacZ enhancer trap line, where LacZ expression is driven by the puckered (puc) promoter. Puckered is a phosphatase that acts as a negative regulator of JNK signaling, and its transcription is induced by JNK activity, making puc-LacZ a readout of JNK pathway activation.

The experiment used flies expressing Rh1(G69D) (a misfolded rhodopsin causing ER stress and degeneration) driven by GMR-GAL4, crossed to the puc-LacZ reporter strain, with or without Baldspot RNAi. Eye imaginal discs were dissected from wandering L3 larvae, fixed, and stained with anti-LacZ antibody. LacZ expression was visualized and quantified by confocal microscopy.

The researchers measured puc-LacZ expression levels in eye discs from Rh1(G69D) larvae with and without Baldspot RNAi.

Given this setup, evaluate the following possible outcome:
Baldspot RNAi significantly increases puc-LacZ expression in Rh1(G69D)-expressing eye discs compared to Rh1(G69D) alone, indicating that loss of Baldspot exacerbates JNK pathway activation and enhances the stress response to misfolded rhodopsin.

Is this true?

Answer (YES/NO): NO